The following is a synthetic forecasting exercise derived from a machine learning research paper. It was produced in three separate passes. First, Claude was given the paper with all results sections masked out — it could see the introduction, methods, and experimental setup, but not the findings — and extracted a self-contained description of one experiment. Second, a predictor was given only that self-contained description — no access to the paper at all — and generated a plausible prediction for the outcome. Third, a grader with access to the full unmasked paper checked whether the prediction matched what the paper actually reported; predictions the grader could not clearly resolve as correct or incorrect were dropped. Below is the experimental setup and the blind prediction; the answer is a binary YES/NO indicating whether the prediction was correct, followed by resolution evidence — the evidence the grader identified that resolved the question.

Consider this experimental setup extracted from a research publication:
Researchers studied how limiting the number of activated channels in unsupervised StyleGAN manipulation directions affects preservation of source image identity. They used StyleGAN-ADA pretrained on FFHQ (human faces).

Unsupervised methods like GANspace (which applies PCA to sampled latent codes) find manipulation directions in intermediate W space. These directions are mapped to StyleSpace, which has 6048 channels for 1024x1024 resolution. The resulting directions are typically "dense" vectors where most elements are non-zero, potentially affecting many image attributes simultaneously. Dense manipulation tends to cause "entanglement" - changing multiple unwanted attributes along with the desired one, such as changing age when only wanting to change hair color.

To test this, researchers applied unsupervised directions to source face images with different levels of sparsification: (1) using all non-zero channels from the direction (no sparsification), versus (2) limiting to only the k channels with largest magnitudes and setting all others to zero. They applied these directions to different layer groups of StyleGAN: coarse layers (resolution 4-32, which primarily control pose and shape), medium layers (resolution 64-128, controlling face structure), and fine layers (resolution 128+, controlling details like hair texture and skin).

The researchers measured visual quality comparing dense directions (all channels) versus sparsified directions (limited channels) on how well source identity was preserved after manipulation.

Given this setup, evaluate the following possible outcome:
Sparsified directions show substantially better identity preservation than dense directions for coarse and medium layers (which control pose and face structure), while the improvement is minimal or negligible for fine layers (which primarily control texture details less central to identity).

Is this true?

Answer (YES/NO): NO